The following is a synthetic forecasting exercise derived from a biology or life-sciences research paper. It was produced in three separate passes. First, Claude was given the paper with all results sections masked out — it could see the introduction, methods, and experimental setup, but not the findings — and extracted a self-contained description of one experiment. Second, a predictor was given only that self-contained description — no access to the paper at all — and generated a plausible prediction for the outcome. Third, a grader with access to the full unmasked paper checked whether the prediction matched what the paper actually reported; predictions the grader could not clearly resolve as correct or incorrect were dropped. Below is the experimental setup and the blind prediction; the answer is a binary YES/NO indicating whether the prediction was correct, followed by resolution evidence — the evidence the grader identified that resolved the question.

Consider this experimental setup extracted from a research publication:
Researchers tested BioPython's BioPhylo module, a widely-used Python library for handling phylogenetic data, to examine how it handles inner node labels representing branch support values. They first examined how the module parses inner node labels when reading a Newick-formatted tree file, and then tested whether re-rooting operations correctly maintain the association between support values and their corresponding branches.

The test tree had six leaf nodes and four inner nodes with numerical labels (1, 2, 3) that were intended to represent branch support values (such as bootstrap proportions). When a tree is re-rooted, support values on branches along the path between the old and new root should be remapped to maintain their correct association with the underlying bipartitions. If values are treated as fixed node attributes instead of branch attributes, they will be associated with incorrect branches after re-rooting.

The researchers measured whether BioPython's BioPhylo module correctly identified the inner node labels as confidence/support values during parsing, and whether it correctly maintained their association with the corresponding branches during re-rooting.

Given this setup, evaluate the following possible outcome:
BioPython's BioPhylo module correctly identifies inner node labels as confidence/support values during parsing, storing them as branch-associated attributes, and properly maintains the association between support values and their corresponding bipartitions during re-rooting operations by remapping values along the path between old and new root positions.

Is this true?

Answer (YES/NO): NO